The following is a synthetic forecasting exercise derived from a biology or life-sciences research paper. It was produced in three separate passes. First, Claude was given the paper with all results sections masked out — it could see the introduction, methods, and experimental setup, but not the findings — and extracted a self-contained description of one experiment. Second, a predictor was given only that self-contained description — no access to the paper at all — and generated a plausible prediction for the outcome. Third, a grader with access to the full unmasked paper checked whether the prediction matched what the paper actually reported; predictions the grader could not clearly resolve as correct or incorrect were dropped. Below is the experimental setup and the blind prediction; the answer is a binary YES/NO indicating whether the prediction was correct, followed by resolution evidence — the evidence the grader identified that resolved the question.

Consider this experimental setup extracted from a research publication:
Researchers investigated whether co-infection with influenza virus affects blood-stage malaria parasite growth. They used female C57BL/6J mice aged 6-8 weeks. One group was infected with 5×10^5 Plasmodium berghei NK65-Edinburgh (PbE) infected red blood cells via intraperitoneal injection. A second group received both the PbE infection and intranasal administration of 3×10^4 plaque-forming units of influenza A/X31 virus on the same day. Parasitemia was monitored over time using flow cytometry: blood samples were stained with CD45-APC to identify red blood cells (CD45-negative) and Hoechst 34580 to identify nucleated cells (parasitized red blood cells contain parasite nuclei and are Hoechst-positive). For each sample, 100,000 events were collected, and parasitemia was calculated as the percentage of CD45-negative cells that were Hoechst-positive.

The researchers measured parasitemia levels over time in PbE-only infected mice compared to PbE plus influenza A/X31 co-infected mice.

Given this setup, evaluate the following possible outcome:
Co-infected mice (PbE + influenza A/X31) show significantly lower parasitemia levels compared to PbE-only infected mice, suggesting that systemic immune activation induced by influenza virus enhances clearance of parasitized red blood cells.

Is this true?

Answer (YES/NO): NO